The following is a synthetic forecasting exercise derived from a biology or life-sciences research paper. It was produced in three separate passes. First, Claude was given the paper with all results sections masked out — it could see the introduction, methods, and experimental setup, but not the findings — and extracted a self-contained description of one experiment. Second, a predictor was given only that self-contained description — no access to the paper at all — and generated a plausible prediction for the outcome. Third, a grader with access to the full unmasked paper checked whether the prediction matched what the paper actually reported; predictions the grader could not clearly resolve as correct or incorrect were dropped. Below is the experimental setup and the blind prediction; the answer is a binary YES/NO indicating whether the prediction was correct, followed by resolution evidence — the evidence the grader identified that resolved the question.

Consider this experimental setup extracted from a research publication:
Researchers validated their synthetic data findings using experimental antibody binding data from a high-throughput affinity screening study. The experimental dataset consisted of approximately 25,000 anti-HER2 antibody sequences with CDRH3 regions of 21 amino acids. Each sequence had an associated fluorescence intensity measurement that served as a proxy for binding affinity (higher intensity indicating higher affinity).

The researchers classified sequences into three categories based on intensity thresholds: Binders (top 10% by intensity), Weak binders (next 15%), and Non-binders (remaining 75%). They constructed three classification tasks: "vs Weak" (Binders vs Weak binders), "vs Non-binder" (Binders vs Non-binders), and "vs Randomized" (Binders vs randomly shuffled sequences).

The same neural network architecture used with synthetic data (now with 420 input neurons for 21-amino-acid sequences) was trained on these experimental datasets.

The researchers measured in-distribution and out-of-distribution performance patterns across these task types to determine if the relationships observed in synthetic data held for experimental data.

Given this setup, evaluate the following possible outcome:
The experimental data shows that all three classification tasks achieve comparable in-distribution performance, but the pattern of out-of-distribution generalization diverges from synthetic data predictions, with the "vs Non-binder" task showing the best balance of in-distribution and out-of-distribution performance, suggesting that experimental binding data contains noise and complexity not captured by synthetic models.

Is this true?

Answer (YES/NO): NO